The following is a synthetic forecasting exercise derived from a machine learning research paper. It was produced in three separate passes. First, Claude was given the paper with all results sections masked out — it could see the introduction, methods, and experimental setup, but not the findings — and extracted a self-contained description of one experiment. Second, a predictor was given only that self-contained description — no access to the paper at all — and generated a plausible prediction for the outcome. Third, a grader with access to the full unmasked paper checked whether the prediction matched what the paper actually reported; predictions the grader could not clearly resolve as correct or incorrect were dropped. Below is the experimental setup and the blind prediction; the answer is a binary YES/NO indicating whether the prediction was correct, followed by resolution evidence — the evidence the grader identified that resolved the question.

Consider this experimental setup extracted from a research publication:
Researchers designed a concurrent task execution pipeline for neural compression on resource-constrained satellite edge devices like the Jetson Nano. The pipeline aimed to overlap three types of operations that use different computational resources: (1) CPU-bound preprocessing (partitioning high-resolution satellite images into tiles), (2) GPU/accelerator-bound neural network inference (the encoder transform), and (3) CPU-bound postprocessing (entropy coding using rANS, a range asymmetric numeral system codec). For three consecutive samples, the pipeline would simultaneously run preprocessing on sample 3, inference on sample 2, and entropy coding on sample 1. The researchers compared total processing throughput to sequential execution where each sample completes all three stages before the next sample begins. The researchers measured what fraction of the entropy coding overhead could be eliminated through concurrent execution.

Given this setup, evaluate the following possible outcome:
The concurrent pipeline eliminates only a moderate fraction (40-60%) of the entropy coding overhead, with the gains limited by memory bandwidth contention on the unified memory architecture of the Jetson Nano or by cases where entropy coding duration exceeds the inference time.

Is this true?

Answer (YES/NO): NO